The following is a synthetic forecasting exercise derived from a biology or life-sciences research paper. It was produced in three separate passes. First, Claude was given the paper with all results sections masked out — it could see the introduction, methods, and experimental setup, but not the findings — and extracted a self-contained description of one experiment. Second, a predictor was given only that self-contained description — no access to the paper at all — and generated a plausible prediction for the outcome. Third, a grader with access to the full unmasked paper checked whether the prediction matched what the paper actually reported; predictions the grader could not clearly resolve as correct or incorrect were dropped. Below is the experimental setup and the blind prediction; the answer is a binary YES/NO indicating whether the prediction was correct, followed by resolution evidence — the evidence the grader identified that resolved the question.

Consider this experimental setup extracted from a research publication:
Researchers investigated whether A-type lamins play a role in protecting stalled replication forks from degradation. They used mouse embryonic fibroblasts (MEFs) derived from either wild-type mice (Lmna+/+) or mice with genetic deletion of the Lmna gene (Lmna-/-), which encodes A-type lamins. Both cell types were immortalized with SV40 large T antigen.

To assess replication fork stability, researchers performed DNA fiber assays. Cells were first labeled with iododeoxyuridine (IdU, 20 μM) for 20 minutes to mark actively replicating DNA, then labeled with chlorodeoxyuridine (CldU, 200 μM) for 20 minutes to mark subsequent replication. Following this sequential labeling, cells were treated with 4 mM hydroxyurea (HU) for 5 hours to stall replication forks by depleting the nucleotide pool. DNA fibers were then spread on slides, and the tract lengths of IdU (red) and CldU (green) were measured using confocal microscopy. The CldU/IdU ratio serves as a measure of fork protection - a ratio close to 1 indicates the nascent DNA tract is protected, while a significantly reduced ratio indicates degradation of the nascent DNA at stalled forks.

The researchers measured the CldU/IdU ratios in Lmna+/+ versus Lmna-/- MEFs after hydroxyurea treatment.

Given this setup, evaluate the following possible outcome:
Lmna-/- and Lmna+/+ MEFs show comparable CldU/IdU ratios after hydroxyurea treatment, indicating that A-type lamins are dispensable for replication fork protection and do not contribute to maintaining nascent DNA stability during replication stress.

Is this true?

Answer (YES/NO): NO